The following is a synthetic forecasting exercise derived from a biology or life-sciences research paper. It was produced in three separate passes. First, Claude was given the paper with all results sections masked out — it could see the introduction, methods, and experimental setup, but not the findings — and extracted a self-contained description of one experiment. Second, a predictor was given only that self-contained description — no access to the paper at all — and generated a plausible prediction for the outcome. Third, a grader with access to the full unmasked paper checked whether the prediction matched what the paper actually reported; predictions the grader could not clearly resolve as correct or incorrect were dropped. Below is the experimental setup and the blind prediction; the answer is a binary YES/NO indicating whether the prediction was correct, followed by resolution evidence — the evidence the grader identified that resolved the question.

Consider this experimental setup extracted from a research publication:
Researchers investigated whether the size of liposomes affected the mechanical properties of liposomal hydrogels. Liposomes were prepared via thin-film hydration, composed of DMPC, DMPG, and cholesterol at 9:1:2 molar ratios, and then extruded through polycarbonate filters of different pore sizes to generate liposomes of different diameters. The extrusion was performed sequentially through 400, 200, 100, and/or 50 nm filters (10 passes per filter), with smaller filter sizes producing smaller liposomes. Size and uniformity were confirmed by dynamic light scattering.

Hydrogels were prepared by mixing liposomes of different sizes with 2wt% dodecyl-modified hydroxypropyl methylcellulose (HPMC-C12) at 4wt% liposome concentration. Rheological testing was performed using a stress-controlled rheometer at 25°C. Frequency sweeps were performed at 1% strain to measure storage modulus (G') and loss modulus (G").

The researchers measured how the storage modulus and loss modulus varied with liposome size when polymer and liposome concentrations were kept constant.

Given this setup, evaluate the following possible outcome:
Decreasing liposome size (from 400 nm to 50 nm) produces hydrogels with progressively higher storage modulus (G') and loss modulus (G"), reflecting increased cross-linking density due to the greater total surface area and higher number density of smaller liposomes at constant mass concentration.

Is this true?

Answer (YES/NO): YES